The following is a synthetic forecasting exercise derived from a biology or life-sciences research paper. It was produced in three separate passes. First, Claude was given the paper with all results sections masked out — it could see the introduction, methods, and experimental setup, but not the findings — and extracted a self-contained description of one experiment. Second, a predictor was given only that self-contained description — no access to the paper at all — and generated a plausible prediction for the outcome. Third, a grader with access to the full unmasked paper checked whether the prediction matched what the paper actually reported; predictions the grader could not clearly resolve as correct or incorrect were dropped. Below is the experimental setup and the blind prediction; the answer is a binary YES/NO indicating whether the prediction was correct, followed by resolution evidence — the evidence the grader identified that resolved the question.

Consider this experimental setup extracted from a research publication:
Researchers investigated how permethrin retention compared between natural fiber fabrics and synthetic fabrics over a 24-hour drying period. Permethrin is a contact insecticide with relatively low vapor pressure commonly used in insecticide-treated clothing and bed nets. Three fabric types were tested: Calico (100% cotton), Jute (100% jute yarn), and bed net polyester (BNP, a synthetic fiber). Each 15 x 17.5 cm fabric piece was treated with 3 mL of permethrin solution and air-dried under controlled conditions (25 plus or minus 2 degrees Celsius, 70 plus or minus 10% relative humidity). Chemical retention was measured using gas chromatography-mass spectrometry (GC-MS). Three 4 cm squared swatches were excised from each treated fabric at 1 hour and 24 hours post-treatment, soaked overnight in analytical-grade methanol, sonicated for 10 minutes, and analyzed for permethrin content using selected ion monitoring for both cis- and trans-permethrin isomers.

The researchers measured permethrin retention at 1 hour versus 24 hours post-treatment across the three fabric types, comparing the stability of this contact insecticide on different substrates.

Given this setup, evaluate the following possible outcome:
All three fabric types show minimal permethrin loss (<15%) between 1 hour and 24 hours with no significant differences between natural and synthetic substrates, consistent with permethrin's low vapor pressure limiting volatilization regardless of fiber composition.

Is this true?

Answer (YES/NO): YES